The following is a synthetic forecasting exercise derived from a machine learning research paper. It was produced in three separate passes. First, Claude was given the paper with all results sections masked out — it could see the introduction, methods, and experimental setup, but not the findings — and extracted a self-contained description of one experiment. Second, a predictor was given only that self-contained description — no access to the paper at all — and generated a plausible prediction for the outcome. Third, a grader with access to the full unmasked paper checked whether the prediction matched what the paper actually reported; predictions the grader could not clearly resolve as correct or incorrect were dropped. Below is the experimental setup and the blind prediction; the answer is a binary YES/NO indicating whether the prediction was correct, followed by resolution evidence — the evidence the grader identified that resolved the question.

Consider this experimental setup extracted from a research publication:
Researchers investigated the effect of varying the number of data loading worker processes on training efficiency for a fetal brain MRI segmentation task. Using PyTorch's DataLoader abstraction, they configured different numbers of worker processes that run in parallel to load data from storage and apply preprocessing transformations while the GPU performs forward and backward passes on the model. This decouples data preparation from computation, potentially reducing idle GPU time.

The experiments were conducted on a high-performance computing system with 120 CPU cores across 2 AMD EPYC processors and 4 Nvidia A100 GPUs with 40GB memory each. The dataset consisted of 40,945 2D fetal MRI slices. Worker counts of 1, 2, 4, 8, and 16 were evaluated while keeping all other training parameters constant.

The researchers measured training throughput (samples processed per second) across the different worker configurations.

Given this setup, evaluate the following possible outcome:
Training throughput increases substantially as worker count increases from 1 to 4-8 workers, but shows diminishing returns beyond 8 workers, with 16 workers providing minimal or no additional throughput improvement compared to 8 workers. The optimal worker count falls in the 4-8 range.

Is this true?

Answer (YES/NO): NO